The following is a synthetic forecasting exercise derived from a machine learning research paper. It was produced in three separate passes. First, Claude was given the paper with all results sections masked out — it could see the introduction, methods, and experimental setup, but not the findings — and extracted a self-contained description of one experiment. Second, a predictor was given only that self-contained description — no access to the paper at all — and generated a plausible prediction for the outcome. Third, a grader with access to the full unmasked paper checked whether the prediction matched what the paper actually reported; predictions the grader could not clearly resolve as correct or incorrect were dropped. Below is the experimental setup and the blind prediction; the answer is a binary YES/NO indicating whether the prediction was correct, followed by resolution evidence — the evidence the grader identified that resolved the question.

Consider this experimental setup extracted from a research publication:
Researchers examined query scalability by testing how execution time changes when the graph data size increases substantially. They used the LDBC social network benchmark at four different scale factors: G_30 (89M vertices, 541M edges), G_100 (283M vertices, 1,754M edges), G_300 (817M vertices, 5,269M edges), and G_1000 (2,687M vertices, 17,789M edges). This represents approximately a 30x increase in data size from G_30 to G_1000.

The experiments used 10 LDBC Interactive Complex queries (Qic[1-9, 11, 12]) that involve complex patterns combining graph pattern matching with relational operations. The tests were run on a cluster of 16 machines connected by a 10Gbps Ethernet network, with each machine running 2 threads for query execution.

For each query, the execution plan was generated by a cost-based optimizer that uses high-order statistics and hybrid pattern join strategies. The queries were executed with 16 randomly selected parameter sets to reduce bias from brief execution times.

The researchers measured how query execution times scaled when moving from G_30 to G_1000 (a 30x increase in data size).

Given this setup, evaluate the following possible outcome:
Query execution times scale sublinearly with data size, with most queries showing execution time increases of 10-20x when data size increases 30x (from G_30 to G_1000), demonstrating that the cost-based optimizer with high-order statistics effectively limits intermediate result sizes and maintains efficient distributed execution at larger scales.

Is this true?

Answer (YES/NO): NO